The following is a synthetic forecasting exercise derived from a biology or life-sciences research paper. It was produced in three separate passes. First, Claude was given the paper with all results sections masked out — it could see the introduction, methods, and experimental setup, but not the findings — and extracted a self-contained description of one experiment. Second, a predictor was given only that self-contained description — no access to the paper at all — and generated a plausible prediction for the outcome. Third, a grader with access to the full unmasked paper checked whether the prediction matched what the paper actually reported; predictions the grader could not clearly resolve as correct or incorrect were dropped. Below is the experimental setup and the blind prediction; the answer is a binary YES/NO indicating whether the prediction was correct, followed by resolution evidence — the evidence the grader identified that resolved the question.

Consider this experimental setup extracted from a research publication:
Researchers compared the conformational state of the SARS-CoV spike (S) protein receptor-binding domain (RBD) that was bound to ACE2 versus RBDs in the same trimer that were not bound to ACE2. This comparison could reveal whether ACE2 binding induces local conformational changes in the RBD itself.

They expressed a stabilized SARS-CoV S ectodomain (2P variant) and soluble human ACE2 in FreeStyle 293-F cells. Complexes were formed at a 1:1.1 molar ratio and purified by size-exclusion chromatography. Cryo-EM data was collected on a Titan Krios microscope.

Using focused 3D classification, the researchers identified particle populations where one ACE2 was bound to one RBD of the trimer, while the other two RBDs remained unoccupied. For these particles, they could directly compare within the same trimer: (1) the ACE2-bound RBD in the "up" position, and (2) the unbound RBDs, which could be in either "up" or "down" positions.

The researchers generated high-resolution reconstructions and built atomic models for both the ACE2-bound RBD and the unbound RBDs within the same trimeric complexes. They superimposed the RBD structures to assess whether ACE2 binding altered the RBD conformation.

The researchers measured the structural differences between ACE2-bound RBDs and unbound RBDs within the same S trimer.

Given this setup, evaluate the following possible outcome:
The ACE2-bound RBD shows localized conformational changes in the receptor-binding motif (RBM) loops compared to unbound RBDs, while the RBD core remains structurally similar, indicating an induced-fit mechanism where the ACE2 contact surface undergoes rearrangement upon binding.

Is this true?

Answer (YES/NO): NO